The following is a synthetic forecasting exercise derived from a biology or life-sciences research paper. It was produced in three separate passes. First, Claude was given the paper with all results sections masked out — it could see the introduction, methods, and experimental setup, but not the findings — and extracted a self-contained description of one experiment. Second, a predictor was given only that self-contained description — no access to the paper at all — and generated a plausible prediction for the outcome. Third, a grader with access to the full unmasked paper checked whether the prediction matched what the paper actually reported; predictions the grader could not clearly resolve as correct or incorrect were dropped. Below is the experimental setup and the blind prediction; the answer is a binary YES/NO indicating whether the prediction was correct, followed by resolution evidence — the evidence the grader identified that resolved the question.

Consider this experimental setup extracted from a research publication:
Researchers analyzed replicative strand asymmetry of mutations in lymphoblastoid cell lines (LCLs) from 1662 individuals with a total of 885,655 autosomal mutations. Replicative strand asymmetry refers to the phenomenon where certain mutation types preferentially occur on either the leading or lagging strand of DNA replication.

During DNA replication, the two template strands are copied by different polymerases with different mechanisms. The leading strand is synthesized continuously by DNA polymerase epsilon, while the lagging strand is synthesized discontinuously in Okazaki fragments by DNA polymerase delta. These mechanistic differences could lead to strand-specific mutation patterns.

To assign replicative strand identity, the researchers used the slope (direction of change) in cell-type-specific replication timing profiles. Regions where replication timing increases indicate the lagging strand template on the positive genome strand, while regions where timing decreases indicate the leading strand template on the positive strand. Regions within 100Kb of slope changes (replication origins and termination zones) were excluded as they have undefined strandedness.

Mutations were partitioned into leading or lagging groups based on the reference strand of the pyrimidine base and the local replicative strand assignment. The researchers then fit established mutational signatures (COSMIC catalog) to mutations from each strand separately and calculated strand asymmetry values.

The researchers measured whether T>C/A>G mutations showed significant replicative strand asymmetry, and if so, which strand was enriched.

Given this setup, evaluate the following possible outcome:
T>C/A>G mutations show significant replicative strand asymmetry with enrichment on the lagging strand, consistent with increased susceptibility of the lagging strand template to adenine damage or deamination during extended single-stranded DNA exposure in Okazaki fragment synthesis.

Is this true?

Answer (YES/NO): YES